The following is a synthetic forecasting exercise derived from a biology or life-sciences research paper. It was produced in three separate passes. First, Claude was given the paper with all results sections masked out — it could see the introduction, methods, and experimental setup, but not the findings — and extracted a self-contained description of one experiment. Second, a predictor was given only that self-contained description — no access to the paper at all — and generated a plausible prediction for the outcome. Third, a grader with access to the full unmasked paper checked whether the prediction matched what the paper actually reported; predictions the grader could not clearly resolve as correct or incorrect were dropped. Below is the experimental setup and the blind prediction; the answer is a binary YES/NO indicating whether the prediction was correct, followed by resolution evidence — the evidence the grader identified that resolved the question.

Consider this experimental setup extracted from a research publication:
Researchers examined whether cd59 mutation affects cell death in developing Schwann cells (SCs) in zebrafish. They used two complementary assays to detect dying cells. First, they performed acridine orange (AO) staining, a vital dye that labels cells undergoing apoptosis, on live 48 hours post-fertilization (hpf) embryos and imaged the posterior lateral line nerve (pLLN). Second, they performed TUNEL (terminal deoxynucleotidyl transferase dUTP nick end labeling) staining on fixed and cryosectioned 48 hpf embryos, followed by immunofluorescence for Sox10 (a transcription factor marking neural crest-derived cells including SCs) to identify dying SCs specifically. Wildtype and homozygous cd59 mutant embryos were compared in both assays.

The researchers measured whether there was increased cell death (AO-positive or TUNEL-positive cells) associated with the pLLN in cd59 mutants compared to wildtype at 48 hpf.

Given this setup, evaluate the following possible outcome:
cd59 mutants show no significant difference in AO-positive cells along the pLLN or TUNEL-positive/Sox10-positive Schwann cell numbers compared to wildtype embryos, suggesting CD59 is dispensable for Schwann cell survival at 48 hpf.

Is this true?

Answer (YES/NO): YES